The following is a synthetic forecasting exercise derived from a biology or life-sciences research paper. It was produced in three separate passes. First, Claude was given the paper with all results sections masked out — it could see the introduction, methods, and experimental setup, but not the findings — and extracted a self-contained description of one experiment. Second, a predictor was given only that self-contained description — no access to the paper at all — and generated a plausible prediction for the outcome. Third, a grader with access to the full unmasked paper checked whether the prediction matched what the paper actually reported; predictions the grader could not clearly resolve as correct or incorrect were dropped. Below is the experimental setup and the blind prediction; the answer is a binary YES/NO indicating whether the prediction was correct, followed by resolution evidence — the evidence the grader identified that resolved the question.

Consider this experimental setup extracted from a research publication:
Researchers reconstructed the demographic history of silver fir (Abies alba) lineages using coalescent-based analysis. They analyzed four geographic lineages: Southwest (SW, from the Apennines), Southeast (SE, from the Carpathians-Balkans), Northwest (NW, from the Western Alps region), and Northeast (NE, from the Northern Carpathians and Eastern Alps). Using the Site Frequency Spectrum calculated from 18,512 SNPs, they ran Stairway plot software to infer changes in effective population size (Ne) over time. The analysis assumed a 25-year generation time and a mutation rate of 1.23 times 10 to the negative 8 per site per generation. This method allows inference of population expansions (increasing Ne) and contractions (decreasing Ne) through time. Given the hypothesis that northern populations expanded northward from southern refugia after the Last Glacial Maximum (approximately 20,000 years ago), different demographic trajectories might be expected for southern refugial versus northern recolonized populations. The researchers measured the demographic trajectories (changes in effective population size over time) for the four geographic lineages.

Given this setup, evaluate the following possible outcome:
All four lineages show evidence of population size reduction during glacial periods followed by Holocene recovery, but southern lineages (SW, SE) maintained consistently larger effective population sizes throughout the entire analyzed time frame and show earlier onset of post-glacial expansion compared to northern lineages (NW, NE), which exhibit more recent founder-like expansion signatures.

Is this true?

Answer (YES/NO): NO